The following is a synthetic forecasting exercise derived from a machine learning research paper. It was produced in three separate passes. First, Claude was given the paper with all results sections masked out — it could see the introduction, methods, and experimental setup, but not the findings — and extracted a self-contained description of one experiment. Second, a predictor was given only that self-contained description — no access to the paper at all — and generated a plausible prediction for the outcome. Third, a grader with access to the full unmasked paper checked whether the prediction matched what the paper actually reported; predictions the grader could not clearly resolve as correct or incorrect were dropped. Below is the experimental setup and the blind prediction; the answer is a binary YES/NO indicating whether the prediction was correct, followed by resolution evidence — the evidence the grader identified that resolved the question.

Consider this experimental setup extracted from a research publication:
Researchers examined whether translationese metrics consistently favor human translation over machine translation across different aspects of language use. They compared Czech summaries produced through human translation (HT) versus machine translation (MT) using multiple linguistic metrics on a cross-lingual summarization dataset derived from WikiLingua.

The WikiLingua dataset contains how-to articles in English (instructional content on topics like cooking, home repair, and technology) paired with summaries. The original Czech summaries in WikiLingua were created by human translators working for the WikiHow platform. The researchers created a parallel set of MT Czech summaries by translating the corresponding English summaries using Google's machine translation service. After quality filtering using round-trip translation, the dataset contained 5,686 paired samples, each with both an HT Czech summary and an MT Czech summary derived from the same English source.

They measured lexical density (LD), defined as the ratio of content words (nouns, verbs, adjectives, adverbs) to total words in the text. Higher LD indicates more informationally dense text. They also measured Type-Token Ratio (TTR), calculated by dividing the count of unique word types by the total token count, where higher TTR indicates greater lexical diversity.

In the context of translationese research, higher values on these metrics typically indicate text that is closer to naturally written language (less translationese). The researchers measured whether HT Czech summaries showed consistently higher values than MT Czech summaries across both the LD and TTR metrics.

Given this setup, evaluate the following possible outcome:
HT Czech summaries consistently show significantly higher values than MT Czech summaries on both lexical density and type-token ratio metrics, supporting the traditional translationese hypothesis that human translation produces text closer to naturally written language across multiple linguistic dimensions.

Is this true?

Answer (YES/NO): NO